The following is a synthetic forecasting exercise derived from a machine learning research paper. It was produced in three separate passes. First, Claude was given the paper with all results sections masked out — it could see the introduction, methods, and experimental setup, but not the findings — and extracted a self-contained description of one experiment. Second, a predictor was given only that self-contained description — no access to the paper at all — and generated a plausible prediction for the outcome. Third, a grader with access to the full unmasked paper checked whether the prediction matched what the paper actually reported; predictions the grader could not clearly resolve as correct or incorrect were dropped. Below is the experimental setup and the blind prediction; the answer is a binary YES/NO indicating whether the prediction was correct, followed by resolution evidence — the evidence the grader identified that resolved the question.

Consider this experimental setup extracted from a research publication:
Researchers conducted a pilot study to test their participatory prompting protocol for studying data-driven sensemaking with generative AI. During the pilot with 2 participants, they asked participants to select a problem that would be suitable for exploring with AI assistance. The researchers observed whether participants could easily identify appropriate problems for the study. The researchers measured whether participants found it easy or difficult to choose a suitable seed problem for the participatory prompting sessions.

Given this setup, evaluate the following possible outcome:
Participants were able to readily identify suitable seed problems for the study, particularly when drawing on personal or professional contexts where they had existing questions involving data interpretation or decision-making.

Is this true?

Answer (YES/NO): NO